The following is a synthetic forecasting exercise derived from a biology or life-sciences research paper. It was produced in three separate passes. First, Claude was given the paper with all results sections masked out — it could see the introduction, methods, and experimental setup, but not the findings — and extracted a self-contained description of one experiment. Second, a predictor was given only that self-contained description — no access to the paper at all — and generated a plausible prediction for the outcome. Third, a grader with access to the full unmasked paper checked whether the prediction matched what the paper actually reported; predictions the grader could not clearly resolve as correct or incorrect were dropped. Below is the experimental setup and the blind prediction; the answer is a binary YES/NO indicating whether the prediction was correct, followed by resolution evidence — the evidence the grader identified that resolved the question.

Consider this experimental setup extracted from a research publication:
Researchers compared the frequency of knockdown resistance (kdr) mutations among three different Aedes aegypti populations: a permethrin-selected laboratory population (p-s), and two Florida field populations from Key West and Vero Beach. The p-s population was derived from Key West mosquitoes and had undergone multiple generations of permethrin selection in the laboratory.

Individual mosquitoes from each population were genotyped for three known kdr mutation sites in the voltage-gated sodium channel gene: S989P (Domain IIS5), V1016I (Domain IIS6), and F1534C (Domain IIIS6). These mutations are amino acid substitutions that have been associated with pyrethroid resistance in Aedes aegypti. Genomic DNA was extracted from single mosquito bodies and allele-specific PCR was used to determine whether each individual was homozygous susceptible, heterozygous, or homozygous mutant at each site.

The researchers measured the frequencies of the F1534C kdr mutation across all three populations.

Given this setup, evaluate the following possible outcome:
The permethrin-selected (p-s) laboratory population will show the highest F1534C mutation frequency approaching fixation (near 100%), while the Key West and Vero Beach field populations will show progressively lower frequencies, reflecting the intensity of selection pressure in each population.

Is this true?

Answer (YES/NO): NO